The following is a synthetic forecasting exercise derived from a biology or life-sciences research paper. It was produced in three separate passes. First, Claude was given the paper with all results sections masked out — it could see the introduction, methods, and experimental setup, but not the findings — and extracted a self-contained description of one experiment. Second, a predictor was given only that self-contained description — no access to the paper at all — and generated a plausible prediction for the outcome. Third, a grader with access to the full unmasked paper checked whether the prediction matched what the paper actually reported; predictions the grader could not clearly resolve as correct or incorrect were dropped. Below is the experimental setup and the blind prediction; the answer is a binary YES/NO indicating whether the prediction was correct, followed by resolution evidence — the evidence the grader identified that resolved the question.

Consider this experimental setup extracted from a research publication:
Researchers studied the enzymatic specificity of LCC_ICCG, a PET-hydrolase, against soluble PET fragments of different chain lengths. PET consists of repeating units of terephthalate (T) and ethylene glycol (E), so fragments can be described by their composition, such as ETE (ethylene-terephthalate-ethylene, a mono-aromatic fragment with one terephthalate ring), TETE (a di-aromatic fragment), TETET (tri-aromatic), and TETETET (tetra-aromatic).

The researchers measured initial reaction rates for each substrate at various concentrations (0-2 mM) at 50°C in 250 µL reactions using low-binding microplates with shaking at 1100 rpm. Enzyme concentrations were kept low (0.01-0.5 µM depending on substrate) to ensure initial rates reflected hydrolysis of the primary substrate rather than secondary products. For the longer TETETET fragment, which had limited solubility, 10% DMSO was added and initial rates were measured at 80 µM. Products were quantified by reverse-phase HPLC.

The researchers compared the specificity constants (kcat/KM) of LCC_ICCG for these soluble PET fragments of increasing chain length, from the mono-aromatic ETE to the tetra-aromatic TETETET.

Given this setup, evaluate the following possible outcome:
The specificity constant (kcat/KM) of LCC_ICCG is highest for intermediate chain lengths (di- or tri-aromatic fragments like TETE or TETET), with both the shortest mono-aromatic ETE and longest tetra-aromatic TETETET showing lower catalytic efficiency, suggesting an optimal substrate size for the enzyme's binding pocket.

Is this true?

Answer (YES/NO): NO